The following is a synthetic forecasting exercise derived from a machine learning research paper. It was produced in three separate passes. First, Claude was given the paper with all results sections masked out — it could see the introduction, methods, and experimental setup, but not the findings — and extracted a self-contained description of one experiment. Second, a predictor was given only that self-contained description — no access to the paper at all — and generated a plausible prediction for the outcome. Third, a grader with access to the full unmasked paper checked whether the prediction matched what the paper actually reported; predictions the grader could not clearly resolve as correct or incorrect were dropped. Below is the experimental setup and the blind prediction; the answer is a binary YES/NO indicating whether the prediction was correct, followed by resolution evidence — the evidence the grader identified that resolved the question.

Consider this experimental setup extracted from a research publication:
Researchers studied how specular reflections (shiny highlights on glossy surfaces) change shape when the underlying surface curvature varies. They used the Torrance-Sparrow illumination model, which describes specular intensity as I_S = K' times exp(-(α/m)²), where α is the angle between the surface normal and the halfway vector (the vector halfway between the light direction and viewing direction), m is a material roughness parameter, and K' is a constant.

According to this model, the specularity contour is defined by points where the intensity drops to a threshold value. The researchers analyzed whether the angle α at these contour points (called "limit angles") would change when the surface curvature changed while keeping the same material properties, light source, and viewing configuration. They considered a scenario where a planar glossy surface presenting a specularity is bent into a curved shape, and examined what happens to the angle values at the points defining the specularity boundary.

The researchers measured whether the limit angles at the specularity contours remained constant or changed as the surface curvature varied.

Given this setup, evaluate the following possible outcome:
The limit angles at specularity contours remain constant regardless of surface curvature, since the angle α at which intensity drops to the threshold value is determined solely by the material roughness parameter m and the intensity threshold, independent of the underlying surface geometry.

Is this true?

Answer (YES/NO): YES